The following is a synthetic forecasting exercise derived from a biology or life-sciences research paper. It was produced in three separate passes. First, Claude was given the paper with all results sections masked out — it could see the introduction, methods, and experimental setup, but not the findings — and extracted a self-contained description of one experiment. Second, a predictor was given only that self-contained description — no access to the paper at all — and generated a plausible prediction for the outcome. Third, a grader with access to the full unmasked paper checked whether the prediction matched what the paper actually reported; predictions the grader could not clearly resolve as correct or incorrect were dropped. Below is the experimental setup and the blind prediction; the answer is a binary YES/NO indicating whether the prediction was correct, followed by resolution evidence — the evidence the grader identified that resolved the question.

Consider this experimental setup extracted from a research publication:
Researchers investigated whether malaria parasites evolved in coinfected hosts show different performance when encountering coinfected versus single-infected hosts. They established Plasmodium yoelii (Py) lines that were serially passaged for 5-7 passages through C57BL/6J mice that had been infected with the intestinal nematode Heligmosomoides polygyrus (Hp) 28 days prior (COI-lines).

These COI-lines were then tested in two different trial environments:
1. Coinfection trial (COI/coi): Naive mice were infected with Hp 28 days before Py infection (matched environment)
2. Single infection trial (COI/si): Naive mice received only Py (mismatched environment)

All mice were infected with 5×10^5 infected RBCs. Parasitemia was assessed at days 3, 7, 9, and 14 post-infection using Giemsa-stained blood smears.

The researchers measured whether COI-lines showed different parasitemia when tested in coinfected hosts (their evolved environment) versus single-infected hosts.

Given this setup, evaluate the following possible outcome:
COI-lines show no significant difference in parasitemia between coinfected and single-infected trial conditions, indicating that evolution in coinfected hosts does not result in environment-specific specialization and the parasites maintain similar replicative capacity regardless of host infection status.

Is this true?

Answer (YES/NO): NO